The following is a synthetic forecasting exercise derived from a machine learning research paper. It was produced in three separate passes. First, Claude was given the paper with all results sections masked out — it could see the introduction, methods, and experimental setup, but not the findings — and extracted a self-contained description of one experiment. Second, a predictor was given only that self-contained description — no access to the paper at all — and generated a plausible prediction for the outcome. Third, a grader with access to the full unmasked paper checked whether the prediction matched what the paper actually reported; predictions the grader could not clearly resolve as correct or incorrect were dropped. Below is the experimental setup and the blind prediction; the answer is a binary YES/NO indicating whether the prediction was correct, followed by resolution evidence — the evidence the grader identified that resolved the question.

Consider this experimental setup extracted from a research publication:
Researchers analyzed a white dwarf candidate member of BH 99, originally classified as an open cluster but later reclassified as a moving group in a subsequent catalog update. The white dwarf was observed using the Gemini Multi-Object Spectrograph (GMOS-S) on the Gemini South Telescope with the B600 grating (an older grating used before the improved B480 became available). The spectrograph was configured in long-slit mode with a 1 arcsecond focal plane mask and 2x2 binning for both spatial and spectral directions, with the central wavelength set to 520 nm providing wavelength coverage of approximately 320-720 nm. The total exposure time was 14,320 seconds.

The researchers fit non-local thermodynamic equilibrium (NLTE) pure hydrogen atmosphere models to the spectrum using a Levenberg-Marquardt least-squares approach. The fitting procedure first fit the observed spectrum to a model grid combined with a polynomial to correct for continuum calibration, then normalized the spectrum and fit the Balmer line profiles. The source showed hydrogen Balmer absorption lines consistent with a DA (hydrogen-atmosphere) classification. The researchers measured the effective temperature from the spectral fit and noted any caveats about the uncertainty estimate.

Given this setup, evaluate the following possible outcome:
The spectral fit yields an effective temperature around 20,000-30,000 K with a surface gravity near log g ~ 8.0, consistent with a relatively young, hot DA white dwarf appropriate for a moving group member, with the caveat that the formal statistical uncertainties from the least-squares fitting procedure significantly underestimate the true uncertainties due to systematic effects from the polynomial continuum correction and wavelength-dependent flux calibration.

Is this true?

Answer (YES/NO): NO